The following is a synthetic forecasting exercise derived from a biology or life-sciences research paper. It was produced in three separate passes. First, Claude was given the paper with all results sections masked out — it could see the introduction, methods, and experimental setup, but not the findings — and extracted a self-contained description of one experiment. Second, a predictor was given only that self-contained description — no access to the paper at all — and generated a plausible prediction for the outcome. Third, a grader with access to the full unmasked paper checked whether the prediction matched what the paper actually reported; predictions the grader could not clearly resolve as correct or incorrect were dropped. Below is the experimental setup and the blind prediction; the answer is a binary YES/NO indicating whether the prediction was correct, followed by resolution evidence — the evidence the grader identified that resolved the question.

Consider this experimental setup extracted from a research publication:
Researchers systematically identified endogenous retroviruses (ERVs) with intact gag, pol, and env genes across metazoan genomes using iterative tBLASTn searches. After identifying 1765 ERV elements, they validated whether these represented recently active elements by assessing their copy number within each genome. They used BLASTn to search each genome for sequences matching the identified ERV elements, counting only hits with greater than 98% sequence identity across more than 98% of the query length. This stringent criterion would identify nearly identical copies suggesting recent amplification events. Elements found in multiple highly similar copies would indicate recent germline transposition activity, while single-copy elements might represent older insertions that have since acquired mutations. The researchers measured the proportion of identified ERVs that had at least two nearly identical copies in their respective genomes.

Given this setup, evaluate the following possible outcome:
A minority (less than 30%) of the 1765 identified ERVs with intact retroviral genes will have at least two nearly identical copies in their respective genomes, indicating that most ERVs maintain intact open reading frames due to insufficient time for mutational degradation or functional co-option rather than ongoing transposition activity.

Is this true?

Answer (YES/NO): NO